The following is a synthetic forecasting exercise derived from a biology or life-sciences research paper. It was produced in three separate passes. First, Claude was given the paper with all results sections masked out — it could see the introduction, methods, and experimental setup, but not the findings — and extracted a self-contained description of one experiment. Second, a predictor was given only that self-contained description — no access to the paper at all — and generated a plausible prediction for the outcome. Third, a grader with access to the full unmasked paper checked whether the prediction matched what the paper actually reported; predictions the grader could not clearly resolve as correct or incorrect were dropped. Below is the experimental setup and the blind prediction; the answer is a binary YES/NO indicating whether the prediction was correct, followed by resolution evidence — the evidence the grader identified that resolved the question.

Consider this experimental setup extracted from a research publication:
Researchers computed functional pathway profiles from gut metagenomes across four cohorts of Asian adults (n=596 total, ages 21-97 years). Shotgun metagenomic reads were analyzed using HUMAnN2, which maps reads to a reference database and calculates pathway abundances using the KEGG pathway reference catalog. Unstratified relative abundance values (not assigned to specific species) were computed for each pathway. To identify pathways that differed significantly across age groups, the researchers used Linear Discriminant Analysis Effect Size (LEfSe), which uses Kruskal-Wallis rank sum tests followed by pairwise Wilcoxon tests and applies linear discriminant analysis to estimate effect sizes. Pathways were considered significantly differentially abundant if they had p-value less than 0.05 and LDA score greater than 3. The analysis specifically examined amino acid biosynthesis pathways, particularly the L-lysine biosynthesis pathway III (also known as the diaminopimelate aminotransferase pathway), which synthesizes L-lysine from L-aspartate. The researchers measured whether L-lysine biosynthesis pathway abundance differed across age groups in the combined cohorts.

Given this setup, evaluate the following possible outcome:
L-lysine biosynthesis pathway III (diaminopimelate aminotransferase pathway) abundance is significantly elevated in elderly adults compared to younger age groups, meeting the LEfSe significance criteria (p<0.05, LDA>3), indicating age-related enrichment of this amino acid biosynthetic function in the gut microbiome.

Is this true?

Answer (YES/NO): YES